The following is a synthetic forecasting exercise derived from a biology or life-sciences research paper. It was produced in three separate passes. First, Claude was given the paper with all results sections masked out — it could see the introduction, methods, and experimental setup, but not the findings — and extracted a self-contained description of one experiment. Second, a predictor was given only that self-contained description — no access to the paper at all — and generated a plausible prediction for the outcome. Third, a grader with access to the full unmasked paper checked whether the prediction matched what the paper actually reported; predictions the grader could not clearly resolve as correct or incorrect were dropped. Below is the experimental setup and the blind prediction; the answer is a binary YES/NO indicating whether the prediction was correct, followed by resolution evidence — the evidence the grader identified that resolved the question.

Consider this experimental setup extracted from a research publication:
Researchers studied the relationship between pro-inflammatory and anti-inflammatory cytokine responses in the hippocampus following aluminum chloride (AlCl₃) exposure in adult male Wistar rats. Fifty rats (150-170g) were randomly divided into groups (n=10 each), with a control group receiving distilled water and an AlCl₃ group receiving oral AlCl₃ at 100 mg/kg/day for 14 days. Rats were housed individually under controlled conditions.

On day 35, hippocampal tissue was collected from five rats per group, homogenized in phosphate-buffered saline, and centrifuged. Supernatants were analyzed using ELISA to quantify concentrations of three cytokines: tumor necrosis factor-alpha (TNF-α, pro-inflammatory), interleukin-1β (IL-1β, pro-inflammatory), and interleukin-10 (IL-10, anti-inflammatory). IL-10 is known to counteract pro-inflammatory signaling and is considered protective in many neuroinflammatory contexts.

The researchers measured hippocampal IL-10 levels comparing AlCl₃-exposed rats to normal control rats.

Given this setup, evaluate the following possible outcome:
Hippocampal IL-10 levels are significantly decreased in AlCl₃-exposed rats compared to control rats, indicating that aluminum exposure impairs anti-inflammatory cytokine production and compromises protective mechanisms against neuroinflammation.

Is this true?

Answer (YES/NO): YES